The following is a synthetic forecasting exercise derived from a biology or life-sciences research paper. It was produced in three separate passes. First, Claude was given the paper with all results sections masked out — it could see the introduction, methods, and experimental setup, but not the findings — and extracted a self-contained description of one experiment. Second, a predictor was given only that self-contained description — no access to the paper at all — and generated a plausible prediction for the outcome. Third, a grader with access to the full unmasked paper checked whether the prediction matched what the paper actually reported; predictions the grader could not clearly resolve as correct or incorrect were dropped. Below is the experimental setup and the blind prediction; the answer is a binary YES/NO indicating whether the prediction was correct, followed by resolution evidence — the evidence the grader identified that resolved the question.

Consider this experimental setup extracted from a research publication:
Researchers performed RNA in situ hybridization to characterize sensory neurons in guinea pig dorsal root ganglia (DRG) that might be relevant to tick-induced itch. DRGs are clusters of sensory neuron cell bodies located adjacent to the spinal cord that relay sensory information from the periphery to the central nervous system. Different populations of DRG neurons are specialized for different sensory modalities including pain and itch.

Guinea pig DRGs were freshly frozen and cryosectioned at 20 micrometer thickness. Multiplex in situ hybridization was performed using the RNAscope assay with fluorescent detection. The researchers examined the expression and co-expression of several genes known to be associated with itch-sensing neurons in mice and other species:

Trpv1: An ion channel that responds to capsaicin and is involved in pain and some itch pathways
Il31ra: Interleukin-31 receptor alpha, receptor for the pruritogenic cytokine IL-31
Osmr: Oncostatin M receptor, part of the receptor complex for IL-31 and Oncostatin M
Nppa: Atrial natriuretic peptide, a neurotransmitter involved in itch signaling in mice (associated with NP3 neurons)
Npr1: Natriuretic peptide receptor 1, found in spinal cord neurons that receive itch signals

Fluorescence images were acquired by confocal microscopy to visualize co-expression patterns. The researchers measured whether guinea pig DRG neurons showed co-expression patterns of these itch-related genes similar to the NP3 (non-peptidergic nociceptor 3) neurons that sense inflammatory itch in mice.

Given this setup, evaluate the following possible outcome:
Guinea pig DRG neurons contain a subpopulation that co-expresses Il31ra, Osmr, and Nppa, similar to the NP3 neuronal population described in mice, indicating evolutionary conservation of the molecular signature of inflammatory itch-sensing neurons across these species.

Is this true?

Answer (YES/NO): NO